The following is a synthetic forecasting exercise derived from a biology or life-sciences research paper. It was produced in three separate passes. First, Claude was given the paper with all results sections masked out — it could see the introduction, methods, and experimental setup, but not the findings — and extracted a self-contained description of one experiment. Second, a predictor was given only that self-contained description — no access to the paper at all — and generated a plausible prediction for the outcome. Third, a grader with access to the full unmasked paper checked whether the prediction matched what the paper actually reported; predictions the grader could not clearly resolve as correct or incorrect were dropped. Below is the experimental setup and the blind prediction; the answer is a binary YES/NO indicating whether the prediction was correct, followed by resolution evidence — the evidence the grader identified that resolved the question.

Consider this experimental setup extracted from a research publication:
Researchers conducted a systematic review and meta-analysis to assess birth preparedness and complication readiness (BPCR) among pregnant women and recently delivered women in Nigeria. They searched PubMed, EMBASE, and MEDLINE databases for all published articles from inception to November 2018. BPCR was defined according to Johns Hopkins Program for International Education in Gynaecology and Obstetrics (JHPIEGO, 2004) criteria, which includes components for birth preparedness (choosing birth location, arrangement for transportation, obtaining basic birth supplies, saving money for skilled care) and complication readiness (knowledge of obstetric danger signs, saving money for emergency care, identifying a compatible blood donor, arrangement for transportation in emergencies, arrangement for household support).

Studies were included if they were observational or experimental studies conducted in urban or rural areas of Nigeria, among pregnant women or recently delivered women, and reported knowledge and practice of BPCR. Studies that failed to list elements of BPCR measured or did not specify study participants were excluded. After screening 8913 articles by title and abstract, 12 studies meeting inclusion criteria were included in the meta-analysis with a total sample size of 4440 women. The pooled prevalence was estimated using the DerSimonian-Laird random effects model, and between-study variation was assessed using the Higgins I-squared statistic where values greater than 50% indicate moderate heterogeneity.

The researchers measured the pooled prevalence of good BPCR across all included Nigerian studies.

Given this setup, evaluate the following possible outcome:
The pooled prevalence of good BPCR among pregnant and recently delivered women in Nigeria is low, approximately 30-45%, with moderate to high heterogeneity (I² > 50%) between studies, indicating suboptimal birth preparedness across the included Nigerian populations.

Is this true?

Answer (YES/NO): NO